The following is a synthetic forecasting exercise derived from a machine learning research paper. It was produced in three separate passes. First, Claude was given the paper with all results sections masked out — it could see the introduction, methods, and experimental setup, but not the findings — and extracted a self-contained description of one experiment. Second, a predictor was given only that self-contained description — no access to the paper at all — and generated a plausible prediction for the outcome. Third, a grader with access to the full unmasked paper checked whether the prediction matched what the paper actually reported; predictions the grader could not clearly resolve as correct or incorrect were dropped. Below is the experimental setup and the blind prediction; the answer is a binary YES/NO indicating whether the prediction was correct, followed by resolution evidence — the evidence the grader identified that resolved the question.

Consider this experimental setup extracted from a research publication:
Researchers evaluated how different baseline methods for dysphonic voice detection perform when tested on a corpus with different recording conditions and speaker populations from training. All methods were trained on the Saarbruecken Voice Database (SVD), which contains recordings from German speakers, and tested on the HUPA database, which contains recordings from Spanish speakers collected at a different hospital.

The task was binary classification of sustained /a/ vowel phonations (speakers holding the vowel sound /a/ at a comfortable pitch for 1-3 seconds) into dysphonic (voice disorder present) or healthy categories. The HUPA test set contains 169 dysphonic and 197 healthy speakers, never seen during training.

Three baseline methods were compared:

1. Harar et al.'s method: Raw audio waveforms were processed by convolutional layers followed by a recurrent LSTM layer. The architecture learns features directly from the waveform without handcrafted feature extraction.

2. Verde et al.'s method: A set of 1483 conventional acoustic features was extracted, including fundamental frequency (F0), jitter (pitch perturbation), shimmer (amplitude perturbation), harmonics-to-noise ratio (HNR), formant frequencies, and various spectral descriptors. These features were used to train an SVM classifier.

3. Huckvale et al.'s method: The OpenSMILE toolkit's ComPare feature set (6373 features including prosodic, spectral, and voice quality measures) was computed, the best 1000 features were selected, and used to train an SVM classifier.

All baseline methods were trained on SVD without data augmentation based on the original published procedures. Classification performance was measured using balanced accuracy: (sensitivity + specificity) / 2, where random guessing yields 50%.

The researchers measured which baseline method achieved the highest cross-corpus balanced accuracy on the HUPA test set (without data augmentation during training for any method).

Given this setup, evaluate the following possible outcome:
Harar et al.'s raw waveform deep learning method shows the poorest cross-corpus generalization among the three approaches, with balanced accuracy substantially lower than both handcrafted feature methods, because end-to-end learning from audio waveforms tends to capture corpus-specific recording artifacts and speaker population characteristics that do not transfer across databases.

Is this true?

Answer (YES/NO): YES